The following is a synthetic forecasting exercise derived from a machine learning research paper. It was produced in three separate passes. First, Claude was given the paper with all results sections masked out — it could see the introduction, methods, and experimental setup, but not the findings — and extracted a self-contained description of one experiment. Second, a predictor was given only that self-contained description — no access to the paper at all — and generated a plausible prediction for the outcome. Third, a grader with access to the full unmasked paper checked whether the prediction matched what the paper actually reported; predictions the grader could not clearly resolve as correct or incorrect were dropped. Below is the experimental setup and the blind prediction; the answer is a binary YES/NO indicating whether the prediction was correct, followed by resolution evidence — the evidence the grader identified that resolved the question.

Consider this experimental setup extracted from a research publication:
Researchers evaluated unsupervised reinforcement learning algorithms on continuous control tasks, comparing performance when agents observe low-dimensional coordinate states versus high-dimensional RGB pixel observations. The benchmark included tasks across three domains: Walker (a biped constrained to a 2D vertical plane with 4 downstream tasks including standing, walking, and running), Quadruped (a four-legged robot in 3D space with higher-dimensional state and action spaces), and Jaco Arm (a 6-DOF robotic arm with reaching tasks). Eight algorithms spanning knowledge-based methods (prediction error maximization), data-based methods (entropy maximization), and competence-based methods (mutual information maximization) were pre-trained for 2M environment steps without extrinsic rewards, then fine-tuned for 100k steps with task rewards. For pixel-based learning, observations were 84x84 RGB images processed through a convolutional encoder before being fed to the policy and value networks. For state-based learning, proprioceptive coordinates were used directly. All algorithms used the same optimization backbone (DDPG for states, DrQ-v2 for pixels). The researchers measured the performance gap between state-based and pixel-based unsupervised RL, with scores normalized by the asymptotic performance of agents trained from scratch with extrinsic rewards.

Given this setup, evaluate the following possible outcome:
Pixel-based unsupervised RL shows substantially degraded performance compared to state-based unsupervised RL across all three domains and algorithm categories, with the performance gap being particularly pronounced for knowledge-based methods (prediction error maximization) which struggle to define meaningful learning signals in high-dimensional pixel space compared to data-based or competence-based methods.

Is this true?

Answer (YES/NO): NO